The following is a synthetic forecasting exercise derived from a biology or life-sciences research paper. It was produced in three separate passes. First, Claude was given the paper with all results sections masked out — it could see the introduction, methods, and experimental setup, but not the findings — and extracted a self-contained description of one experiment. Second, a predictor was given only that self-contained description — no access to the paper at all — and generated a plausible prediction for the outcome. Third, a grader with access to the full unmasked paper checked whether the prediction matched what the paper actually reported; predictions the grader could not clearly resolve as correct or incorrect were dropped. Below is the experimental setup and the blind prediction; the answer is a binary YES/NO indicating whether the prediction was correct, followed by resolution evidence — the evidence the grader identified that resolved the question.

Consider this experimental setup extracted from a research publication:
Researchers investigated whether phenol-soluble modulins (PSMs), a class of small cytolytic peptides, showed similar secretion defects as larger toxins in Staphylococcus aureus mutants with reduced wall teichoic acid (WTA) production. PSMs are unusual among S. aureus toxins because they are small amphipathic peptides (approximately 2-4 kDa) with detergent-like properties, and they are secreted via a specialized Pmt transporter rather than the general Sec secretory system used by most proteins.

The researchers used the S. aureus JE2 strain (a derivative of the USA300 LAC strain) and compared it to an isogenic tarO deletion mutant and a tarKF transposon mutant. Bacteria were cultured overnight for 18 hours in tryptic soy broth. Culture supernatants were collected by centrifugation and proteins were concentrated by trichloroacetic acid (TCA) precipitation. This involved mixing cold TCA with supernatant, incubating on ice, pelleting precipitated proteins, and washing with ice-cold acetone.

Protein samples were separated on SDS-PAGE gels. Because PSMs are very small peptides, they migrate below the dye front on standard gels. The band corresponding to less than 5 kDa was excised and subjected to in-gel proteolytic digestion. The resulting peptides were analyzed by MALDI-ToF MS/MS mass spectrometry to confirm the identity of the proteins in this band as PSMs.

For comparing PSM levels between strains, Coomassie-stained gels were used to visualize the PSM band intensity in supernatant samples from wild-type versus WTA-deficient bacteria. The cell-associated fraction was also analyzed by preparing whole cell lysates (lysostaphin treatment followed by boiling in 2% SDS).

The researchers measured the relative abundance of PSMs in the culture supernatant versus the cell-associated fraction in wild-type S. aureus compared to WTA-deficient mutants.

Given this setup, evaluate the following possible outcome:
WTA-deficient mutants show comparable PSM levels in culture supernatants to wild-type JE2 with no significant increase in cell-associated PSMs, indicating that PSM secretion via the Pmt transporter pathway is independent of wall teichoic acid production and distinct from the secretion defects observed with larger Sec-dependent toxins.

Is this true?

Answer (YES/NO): NO